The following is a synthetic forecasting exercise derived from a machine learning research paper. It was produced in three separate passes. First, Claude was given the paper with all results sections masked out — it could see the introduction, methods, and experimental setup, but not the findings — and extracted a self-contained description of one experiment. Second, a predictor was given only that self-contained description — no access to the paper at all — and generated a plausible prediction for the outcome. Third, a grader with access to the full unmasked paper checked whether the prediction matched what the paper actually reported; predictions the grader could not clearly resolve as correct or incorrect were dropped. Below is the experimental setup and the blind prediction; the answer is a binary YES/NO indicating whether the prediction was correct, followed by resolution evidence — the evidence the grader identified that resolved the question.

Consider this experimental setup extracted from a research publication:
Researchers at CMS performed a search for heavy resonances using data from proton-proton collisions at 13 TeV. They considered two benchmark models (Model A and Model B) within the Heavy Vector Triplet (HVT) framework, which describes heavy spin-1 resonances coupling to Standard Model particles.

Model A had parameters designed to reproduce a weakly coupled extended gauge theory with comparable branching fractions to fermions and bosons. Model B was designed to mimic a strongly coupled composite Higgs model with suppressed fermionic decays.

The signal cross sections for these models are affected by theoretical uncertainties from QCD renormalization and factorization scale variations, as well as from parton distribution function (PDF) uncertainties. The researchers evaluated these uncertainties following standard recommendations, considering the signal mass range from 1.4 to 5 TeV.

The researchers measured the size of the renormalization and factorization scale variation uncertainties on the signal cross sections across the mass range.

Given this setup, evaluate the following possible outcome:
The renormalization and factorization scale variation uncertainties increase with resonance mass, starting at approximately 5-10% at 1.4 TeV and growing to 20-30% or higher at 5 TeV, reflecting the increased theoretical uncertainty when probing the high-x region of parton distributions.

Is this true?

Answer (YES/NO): NO